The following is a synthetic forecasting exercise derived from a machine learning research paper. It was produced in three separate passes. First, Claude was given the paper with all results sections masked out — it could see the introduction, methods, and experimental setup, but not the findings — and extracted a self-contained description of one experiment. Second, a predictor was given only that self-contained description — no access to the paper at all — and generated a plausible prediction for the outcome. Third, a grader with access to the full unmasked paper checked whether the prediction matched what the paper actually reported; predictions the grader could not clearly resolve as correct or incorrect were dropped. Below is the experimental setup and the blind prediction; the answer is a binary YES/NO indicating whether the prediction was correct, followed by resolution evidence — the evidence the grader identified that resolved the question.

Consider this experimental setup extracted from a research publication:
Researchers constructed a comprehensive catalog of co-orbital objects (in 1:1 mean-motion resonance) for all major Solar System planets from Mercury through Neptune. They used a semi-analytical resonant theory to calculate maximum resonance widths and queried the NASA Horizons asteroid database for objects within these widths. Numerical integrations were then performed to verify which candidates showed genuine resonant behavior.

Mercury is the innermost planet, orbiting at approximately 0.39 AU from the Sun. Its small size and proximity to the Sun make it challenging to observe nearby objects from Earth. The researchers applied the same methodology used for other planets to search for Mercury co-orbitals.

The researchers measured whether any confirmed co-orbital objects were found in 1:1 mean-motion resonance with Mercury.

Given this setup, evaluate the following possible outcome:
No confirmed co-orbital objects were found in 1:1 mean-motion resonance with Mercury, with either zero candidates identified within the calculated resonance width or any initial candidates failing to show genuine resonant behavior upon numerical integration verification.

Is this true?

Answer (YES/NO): YES